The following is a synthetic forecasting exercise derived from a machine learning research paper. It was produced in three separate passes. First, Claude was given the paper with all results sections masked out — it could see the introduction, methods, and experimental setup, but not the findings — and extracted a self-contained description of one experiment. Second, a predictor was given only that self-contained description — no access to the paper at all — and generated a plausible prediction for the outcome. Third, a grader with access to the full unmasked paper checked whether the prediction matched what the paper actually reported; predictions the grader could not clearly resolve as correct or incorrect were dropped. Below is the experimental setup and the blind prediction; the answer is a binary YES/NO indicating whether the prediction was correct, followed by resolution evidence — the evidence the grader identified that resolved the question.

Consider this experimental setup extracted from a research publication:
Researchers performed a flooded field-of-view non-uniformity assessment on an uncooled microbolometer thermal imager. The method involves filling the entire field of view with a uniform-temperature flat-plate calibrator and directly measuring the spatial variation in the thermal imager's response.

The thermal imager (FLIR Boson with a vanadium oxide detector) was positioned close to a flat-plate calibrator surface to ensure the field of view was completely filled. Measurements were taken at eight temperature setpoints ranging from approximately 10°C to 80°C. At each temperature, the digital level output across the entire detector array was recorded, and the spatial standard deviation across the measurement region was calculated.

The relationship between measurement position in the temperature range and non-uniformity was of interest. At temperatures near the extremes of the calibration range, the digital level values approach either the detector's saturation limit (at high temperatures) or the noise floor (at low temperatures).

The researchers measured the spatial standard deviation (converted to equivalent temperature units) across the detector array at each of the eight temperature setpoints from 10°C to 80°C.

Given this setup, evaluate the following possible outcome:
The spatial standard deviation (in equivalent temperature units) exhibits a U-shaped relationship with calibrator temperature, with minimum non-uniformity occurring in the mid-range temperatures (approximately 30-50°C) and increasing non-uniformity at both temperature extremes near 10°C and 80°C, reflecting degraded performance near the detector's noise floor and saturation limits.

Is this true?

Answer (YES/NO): YES